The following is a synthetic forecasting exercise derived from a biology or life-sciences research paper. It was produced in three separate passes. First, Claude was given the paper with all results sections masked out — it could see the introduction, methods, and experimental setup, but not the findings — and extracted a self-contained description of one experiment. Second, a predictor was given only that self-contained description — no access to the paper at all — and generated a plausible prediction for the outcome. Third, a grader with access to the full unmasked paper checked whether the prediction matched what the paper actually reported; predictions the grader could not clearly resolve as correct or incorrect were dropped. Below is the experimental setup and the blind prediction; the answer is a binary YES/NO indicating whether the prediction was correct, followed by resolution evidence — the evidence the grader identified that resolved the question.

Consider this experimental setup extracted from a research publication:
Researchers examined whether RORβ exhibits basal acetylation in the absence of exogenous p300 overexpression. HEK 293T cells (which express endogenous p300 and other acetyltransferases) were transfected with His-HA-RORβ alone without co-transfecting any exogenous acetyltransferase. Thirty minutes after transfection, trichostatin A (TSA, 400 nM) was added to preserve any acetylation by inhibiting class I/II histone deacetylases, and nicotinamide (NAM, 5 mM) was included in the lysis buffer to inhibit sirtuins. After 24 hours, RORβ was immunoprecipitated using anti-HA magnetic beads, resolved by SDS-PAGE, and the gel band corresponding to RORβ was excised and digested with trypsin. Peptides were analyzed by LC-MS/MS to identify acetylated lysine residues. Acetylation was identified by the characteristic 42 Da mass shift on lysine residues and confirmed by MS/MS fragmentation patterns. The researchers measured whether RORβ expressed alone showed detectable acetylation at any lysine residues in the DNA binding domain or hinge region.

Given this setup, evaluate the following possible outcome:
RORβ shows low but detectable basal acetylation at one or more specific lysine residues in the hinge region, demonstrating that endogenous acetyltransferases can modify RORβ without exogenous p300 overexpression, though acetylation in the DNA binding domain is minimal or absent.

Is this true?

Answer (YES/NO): NO